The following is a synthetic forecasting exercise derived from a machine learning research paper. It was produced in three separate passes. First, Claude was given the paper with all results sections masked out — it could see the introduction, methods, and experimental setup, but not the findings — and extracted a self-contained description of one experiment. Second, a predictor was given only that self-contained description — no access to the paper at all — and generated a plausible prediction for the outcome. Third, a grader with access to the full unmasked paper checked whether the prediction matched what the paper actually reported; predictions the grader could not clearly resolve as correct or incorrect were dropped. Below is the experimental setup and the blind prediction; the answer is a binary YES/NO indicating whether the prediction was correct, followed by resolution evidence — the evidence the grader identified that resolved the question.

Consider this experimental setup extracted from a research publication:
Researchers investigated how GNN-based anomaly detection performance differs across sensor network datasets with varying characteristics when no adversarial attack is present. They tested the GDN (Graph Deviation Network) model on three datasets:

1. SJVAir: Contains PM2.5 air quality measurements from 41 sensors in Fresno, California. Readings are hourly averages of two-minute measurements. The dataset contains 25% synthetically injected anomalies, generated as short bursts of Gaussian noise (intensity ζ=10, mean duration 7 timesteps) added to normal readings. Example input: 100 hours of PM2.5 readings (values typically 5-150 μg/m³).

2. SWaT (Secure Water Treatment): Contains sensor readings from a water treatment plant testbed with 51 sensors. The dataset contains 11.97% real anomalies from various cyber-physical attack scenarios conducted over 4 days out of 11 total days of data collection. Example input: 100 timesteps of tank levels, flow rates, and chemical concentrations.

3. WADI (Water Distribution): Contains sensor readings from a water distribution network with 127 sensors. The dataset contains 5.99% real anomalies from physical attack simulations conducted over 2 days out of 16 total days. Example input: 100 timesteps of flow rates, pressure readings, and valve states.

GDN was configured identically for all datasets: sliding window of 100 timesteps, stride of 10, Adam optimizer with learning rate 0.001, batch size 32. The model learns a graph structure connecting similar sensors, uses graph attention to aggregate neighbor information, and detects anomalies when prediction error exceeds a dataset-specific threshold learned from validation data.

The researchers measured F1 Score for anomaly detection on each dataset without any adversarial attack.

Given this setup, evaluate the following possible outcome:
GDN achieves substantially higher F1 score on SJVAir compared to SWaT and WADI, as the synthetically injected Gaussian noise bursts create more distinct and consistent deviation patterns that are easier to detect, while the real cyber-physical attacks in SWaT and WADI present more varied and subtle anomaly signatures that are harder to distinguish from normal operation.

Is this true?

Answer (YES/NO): YES